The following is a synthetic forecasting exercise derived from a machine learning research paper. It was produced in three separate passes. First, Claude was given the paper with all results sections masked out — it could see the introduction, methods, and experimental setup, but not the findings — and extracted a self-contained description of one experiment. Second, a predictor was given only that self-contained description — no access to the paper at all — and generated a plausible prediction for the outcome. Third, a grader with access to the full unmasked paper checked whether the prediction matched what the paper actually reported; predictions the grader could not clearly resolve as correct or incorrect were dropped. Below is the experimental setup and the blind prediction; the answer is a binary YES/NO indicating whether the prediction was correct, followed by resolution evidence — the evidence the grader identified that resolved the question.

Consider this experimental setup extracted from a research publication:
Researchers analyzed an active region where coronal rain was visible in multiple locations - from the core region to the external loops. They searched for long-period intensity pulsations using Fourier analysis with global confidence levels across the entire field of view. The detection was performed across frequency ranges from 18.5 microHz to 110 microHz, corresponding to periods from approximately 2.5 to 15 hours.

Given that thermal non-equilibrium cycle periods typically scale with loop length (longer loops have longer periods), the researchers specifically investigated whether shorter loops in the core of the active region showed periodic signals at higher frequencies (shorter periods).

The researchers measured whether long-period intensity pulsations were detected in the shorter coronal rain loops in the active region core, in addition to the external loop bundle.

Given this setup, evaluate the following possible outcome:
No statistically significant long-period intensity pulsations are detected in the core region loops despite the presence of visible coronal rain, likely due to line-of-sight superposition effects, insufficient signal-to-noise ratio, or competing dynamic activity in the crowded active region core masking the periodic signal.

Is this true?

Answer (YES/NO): YES